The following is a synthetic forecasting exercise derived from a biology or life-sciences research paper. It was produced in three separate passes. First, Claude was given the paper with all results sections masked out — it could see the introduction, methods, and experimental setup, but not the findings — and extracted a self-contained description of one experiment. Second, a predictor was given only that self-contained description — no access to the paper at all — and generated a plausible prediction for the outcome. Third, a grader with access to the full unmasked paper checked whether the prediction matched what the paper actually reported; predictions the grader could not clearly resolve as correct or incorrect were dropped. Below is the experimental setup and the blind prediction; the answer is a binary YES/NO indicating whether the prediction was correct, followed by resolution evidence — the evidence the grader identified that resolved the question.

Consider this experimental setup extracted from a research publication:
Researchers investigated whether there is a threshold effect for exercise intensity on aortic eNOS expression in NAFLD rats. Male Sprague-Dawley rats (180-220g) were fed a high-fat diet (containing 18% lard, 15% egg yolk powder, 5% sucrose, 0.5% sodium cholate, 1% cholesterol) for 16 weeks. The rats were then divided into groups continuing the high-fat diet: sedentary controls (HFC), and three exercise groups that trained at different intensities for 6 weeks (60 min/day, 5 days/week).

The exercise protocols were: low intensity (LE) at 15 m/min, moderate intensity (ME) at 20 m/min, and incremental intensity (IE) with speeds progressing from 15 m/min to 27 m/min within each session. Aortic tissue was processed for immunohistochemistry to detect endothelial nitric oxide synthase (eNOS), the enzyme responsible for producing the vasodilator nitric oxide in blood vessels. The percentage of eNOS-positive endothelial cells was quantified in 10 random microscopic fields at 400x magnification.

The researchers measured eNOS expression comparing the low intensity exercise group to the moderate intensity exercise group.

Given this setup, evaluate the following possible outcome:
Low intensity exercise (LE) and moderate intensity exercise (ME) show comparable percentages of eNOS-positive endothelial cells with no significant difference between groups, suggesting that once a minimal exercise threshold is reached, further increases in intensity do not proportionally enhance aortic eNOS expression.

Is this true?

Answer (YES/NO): YES